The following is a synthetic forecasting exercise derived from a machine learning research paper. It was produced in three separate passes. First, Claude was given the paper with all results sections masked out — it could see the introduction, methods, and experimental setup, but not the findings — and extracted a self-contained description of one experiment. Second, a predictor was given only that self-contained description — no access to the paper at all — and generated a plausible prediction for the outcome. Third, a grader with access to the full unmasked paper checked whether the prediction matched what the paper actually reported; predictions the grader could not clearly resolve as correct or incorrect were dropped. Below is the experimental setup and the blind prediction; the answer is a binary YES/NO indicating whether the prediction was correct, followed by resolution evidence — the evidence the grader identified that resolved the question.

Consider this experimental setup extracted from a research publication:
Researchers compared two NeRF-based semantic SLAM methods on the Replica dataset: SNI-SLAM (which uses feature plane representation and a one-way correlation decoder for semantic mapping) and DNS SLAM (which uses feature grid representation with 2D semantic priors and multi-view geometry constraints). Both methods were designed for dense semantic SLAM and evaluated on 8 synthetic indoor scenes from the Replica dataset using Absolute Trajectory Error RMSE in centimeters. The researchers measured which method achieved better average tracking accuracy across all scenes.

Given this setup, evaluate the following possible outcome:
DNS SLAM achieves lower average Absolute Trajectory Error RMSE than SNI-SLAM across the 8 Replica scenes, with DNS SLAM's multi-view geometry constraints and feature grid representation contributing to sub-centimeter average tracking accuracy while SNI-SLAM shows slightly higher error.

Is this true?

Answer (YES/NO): YES